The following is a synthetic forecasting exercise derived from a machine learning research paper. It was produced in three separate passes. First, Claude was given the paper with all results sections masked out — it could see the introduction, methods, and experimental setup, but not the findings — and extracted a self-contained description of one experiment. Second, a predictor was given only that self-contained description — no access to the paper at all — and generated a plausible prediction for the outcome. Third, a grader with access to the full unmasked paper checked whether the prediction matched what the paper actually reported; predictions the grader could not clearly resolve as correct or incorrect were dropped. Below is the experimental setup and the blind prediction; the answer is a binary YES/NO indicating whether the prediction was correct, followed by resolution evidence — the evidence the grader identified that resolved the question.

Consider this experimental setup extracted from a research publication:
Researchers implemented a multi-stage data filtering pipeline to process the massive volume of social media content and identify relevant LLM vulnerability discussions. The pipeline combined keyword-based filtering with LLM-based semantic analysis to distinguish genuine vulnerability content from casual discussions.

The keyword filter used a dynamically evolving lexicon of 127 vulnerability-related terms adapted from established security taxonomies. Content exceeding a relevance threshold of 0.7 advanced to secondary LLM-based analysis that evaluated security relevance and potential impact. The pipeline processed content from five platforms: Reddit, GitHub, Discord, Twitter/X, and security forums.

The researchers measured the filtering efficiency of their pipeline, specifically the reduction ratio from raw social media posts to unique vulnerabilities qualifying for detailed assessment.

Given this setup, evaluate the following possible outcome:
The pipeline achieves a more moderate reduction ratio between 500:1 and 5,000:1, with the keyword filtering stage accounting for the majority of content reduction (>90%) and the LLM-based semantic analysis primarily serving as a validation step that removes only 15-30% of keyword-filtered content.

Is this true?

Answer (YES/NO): NO